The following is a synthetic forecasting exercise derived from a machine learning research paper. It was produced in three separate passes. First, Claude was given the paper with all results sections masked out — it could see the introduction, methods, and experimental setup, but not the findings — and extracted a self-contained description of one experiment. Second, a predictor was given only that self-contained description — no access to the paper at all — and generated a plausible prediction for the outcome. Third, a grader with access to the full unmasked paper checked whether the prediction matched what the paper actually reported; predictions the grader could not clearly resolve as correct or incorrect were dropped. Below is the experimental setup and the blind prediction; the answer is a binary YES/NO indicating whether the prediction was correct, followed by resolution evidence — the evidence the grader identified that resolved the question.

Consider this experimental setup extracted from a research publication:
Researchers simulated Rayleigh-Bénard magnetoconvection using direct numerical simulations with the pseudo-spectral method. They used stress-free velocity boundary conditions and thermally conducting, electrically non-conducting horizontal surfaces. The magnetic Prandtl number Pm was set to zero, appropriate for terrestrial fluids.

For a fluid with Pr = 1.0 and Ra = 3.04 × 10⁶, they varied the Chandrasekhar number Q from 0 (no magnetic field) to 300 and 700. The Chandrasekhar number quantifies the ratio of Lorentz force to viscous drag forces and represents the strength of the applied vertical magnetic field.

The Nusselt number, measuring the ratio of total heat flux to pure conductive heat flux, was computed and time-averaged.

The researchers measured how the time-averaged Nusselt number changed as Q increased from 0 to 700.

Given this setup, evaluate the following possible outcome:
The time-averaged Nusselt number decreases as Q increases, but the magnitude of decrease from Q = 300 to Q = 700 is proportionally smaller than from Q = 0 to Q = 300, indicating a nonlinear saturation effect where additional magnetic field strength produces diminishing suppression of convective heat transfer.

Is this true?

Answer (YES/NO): NO